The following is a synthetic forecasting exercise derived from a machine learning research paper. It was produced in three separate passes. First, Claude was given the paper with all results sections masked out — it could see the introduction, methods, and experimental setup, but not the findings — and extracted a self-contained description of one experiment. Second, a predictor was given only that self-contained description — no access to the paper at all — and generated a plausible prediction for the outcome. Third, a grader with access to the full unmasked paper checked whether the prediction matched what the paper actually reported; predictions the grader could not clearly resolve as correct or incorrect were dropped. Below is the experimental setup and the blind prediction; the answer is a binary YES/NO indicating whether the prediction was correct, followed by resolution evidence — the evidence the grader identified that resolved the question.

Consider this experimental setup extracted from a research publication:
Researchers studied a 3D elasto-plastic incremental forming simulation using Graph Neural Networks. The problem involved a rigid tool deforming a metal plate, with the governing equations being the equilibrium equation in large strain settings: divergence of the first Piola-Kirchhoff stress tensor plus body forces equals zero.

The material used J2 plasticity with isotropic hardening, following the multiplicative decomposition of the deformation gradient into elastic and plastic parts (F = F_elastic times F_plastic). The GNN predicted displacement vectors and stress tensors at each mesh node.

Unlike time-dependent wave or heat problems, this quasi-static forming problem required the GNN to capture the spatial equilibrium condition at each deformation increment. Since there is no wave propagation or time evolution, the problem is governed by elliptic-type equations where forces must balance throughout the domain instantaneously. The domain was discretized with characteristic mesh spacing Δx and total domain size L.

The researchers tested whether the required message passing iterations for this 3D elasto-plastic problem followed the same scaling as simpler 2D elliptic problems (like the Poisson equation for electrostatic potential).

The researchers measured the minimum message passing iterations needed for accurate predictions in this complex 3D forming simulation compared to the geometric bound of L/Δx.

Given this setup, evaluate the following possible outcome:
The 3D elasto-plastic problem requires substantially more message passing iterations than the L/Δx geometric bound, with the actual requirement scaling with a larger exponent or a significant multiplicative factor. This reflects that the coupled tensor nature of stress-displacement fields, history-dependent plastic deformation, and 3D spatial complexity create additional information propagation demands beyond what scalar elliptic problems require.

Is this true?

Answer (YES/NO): NO